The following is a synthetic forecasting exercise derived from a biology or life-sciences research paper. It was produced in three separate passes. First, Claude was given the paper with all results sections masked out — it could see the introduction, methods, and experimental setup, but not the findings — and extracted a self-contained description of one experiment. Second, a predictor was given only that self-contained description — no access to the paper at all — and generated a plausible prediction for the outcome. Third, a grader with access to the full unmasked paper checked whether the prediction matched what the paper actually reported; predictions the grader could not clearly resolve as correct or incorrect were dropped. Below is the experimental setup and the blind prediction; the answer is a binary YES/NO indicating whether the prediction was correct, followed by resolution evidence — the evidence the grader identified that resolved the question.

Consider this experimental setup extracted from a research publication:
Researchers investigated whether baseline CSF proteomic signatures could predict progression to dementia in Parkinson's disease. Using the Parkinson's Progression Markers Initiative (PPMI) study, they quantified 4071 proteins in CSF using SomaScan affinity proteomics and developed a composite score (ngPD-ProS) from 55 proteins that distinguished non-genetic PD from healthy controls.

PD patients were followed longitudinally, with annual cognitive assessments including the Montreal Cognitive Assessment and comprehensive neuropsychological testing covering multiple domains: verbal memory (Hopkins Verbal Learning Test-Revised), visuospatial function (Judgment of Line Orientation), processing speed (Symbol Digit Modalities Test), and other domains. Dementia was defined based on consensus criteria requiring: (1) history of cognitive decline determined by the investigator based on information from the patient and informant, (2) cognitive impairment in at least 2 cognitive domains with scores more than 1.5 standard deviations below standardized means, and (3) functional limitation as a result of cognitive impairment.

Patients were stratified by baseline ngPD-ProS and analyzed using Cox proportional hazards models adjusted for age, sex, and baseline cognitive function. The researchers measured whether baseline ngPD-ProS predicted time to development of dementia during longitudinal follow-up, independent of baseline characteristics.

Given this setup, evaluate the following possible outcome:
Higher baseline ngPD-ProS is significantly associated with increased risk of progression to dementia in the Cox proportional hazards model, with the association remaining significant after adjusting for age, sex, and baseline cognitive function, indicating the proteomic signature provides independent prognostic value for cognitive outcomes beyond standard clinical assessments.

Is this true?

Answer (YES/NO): YES